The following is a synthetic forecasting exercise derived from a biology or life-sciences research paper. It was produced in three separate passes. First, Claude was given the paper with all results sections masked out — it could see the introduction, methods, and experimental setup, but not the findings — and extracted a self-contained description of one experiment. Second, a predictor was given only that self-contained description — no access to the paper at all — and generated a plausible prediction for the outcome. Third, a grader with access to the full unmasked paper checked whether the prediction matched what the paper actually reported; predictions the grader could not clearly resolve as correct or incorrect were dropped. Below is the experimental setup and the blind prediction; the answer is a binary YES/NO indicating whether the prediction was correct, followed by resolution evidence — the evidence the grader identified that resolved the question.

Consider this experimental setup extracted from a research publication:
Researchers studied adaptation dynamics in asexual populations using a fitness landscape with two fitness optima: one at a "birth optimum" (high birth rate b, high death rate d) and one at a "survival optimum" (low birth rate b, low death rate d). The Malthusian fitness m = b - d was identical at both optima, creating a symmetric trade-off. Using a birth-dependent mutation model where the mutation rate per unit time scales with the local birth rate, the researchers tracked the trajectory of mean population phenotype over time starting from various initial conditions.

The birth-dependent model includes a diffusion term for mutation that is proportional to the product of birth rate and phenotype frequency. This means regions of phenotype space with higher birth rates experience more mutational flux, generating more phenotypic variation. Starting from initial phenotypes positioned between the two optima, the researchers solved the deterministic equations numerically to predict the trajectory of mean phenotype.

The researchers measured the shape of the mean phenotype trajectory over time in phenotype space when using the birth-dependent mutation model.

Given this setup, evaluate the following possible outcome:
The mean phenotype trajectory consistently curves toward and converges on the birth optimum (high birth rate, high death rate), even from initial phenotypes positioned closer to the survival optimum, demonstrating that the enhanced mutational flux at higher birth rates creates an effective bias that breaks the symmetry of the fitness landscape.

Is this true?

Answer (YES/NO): NO